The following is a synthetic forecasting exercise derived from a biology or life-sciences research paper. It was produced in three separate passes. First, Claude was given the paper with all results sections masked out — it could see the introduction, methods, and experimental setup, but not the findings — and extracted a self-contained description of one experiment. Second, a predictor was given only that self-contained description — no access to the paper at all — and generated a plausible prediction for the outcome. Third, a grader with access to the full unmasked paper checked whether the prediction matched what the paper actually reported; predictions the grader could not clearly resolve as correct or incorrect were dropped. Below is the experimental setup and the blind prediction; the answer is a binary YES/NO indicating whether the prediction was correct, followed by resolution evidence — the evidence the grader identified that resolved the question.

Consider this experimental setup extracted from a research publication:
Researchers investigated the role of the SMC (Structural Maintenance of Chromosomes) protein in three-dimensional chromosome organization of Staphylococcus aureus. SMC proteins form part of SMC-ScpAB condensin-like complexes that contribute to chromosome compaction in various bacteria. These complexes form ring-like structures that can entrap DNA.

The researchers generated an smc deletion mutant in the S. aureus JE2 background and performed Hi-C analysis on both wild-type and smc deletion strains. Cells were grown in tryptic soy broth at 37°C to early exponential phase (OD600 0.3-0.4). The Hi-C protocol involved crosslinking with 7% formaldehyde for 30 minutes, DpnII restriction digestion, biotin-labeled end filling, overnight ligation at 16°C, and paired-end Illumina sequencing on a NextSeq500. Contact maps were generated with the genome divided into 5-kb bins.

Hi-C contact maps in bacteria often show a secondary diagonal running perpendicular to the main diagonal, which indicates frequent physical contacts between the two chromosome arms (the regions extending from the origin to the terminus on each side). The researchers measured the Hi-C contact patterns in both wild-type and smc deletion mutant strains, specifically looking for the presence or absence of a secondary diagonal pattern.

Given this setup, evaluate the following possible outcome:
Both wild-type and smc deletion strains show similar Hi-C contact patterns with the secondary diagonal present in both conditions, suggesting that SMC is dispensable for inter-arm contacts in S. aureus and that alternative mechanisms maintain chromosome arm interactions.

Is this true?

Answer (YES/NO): NO